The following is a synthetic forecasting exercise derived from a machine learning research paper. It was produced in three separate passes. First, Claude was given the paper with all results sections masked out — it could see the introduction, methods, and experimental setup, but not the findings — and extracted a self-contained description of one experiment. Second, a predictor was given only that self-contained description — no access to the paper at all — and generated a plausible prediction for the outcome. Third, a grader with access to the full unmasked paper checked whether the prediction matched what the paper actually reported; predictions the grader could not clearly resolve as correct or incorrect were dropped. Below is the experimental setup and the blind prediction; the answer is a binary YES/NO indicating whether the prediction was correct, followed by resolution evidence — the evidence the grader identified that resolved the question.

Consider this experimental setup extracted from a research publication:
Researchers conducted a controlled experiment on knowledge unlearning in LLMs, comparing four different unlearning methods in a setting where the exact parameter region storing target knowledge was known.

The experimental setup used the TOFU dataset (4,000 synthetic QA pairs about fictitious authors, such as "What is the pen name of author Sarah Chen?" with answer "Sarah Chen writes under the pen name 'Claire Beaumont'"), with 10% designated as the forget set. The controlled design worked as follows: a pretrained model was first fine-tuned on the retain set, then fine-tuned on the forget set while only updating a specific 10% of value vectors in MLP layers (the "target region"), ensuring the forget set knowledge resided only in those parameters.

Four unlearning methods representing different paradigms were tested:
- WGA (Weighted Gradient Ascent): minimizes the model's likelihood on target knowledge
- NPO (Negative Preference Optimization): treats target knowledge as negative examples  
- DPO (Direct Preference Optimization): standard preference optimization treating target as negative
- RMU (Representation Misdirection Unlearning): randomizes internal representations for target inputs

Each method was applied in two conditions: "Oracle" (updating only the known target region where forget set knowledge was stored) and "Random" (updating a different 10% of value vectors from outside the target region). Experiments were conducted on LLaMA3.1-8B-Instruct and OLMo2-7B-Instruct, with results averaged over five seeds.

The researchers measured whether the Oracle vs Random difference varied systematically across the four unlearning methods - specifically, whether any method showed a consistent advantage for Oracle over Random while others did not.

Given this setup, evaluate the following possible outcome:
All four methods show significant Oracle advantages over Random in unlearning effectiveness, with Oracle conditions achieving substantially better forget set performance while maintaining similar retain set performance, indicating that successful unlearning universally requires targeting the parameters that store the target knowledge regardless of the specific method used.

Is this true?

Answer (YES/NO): NO